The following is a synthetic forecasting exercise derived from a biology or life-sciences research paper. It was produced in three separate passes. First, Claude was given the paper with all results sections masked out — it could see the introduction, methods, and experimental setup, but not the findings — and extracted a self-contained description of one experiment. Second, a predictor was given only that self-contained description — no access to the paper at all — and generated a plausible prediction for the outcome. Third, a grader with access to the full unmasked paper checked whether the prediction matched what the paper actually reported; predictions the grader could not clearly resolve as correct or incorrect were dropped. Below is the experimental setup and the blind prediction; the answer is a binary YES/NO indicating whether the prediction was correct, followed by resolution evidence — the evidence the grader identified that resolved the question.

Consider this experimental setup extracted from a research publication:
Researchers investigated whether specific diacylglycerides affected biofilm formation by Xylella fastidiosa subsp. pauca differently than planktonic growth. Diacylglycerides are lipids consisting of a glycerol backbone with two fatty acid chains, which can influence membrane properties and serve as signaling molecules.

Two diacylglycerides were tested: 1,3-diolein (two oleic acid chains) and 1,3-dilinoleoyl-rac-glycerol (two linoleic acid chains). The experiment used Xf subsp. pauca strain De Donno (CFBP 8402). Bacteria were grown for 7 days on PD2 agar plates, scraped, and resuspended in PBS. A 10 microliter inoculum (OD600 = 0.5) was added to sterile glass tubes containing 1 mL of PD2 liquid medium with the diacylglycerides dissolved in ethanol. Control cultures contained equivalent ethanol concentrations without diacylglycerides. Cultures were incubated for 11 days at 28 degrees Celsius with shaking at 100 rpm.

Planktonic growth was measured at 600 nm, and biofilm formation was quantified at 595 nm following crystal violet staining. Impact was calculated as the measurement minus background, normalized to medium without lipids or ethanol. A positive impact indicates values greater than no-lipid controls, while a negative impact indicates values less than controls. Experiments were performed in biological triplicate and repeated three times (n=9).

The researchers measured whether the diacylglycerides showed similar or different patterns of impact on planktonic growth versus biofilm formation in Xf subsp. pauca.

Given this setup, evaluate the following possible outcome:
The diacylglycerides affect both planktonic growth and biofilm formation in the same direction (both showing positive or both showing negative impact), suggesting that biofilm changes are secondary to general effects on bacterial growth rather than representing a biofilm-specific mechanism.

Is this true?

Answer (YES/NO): NO